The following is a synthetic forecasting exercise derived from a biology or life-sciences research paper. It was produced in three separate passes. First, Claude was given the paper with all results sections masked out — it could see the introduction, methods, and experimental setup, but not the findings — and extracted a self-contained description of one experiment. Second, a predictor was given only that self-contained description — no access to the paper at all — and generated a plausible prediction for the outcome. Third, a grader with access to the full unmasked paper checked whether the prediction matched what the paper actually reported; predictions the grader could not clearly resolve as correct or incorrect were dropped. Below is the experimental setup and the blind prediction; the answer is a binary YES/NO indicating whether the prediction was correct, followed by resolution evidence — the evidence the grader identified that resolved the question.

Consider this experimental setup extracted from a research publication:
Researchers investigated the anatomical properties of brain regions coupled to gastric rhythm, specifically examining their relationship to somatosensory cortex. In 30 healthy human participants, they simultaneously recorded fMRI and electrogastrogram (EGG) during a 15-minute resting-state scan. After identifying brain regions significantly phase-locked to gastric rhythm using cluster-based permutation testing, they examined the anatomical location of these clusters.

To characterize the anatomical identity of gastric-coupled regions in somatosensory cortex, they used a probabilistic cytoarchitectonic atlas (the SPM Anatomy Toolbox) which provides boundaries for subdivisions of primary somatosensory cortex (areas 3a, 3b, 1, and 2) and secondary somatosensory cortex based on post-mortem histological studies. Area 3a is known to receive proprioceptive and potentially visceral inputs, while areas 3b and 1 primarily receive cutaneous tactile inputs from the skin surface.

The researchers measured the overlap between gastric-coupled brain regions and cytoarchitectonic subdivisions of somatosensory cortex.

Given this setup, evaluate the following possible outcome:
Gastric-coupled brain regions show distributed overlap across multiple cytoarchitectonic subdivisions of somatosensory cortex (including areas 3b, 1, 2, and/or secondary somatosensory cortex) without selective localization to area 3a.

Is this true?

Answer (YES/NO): YES